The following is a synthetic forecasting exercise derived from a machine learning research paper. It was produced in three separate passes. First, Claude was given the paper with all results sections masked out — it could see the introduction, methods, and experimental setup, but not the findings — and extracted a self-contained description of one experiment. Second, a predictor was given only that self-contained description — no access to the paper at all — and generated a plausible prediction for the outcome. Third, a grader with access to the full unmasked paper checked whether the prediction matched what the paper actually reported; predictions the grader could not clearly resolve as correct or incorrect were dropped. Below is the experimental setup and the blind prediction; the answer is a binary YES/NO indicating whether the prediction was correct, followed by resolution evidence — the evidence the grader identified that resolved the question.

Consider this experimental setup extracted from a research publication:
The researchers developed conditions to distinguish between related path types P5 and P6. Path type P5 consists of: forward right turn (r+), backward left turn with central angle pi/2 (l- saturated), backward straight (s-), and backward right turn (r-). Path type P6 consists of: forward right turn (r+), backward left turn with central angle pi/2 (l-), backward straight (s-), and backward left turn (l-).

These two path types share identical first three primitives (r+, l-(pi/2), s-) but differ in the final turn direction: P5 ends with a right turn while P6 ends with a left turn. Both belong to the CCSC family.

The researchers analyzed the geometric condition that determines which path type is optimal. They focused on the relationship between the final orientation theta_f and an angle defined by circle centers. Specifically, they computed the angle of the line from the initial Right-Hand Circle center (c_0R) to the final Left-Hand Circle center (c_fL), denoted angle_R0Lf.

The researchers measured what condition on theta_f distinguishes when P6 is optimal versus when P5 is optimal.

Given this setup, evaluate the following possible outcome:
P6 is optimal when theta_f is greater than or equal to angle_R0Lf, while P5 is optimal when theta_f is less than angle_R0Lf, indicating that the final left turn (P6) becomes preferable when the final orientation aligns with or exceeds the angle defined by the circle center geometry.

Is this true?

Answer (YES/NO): NO